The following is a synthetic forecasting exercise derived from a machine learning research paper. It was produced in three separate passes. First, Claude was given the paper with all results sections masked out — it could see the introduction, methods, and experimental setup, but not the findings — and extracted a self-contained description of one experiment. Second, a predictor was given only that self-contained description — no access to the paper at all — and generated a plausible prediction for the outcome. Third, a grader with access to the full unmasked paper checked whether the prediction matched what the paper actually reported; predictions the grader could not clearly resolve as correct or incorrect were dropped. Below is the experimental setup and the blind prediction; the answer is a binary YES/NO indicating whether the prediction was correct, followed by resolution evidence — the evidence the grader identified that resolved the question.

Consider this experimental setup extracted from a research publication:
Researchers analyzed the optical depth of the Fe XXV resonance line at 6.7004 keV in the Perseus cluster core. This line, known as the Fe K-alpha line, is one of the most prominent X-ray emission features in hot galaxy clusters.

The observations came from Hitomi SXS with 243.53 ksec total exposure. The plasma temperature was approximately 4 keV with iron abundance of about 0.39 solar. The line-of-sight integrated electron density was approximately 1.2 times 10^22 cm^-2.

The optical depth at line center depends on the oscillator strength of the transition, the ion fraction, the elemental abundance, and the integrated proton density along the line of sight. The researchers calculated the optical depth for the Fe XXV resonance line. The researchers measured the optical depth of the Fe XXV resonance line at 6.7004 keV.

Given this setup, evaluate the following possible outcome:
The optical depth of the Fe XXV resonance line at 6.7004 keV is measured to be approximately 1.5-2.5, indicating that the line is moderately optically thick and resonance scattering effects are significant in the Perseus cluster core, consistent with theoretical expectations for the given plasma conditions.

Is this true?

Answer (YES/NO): NO